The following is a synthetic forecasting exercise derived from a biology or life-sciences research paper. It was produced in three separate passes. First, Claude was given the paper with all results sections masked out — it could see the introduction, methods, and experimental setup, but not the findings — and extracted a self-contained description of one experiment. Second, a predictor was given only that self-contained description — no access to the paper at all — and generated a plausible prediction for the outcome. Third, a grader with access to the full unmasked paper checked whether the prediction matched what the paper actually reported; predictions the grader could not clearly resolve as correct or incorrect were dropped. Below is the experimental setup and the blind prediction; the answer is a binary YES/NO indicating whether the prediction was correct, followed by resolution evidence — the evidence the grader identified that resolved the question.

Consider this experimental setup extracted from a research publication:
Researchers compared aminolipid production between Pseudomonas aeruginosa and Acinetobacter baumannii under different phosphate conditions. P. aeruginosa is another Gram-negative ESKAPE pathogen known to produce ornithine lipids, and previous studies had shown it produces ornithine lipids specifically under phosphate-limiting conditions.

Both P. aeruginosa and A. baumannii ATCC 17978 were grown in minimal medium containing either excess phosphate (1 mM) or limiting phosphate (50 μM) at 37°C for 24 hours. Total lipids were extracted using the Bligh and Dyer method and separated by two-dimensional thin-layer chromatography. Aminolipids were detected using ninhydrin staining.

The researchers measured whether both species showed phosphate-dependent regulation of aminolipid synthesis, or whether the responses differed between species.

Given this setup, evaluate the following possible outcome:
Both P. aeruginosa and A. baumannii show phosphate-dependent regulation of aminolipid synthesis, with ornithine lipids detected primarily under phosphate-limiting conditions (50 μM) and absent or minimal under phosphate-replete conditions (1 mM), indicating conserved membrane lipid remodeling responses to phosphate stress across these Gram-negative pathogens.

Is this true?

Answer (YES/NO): YES